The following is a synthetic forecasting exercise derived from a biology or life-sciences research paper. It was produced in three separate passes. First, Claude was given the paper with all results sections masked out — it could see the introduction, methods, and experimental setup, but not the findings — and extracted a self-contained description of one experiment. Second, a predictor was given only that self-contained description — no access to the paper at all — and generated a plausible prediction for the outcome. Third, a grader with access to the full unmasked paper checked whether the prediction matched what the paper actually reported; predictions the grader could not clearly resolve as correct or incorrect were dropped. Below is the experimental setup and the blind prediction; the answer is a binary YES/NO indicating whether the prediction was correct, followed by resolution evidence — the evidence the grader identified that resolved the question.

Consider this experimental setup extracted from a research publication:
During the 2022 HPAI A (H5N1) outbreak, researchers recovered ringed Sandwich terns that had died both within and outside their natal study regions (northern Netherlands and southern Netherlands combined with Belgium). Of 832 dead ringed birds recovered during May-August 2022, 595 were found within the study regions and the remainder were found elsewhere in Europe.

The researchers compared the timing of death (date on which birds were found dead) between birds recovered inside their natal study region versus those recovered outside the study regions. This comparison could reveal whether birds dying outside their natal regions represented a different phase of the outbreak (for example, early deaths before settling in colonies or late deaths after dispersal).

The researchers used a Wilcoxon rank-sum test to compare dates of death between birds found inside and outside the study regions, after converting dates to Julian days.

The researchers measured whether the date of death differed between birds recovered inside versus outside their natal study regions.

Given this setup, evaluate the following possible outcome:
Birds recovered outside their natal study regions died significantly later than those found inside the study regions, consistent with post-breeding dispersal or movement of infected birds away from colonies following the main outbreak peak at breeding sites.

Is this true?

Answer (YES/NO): YES